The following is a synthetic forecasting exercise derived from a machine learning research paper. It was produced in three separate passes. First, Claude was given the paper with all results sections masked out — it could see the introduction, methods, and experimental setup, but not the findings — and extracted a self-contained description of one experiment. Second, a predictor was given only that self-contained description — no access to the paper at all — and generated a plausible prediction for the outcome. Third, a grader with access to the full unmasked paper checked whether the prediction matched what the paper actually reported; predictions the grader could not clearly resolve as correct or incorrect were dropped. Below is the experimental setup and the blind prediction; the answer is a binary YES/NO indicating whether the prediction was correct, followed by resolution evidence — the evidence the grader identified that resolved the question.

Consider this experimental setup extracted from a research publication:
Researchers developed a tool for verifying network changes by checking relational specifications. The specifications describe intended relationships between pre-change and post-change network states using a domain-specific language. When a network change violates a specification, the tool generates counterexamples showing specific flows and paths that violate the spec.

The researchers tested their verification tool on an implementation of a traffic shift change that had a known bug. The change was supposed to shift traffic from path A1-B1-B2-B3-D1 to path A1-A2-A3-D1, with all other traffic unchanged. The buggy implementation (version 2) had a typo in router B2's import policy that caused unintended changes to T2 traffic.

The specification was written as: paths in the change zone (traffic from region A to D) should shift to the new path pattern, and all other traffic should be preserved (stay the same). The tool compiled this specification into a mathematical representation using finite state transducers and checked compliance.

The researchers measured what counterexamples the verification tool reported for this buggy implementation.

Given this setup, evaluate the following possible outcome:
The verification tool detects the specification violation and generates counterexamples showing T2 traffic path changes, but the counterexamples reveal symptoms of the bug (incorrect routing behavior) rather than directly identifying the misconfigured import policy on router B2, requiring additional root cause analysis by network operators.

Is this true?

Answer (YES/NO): YES